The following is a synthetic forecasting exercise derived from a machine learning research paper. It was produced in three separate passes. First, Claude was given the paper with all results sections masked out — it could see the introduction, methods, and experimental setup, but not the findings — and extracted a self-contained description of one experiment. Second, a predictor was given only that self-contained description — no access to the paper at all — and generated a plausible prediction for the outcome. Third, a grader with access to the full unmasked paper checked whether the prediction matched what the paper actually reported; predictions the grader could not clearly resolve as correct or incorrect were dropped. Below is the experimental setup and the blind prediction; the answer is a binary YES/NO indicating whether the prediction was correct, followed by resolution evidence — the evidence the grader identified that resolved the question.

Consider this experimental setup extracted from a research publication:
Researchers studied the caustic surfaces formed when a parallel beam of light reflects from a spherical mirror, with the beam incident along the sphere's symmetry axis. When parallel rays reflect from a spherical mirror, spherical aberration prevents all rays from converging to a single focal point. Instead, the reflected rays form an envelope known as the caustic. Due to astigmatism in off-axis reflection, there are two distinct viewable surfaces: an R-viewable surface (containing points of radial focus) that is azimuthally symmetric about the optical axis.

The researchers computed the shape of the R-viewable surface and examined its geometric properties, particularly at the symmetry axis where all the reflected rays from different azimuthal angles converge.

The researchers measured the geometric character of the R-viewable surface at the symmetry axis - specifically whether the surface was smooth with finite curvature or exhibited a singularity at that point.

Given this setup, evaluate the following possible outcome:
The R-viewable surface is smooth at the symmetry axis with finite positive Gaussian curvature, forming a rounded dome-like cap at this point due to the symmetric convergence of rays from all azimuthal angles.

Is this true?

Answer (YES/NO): NO